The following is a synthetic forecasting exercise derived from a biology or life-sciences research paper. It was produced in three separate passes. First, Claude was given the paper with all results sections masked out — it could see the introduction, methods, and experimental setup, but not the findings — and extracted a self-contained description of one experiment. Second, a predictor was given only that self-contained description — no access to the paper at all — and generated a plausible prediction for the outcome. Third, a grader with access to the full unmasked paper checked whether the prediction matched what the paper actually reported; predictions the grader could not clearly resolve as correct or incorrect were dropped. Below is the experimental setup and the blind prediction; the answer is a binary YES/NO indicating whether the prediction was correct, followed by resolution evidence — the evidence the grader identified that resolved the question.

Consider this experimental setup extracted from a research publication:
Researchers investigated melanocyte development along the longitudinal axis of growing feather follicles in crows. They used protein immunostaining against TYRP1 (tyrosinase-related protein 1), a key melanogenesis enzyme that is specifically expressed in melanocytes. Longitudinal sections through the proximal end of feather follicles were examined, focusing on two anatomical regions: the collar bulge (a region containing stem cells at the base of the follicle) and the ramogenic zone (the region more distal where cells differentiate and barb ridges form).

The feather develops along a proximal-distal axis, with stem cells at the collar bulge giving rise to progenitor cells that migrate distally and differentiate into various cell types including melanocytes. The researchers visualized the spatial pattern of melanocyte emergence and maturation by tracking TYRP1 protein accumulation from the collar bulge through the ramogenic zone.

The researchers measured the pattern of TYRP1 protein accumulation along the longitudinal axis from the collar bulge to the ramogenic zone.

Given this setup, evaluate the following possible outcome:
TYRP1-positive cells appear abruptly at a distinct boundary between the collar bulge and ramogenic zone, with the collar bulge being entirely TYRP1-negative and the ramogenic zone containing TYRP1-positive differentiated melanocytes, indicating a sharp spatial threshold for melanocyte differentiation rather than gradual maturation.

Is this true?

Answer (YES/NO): NO